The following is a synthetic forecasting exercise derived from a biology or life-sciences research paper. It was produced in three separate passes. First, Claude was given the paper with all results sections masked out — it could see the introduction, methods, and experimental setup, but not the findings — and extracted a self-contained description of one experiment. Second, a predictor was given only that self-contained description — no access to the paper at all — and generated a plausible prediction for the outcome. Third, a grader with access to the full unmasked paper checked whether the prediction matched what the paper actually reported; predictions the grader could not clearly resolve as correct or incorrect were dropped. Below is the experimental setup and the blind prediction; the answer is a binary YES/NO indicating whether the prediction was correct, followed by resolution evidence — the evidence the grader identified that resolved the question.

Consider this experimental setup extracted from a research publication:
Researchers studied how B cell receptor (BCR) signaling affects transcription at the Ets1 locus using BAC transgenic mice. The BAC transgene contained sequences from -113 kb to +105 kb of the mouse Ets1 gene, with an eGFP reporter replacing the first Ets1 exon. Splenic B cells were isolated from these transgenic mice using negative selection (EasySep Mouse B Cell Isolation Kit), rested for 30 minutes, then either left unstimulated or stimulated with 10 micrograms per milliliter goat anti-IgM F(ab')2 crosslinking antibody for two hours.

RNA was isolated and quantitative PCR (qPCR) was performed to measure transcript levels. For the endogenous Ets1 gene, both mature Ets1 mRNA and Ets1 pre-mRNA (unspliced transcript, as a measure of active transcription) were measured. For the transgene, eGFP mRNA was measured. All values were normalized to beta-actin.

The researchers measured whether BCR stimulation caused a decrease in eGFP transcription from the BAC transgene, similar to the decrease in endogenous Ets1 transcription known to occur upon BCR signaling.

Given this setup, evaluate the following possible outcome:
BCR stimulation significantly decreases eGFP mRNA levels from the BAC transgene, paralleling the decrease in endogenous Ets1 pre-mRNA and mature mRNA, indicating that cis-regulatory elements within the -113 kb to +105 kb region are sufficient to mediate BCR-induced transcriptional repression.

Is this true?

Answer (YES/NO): YES